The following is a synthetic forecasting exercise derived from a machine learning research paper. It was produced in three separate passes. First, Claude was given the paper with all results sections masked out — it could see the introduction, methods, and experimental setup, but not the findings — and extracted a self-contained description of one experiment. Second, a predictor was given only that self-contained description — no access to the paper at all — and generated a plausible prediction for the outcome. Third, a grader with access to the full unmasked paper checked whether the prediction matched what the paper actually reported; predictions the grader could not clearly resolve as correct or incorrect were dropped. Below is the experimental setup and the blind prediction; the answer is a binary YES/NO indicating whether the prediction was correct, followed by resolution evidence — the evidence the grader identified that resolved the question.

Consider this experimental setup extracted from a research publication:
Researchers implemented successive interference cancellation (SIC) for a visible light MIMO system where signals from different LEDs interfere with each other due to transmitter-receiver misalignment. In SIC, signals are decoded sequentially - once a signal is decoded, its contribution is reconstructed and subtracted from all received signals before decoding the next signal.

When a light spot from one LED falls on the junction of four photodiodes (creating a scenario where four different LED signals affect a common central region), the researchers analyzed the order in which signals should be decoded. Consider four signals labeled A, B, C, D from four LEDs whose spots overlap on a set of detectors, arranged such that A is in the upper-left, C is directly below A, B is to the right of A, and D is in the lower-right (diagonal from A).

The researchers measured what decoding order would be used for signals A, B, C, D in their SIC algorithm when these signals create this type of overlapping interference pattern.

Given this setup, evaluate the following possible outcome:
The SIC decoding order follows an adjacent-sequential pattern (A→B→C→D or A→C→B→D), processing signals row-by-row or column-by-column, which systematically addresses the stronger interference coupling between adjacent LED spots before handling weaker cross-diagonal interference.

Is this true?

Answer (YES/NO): YES